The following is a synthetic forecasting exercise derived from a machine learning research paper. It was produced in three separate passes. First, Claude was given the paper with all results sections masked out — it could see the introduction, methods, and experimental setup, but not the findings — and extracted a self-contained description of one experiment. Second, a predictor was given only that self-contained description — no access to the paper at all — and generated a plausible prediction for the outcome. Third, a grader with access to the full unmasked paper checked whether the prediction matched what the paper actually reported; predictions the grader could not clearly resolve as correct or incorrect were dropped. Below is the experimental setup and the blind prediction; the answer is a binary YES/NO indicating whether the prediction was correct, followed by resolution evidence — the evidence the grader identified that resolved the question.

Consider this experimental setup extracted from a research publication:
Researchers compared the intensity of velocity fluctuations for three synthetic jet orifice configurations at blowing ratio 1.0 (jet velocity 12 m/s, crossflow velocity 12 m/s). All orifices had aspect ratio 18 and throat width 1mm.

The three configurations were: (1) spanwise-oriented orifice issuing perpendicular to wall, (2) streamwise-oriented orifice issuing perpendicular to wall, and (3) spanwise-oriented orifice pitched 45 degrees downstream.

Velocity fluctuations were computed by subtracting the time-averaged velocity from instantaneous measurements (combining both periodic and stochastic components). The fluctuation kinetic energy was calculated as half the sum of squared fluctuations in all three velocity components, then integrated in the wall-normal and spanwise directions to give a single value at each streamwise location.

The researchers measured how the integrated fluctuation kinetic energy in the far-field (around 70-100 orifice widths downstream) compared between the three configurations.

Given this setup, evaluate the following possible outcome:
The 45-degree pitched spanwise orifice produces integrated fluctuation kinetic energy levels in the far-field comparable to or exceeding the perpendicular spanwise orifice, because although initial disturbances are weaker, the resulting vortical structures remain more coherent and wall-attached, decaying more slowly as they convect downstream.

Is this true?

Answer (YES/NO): NO